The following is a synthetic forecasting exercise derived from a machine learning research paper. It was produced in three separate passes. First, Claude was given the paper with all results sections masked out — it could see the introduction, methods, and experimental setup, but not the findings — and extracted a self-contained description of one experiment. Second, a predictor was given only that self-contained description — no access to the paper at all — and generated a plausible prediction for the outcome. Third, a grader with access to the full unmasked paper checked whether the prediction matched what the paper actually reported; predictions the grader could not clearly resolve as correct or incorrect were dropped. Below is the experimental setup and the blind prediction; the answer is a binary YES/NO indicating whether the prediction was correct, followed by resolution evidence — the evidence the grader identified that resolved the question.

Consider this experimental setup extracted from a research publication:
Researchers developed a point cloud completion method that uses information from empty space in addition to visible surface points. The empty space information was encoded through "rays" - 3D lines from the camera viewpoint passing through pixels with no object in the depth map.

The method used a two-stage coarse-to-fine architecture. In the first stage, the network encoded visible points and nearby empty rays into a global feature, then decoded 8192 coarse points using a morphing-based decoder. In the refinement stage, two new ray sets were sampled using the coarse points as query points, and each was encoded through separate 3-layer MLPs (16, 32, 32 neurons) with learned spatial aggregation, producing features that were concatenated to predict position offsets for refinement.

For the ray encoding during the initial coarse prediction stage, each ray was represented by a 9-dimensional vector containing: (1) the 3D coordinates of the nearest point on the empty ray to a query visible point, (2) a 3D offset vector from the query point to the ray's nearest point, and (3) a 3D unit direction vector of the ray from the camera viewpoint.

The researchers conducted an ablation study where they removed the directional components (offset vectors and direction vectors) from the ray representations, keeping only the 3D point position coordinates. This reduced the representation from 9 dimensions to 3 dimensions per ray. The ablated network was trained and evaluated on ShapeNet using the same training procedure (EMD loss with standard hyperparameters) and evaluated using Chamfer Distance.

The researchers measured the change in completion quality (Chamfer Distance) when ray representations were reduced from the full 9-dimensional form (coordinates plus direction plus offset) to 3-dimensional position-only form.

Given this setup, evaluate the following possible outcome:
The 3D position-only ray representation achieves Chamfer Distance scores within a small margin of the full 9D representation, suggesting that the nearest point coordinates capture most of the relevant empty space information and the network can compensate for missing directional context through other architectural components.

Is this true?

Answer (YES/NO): NO